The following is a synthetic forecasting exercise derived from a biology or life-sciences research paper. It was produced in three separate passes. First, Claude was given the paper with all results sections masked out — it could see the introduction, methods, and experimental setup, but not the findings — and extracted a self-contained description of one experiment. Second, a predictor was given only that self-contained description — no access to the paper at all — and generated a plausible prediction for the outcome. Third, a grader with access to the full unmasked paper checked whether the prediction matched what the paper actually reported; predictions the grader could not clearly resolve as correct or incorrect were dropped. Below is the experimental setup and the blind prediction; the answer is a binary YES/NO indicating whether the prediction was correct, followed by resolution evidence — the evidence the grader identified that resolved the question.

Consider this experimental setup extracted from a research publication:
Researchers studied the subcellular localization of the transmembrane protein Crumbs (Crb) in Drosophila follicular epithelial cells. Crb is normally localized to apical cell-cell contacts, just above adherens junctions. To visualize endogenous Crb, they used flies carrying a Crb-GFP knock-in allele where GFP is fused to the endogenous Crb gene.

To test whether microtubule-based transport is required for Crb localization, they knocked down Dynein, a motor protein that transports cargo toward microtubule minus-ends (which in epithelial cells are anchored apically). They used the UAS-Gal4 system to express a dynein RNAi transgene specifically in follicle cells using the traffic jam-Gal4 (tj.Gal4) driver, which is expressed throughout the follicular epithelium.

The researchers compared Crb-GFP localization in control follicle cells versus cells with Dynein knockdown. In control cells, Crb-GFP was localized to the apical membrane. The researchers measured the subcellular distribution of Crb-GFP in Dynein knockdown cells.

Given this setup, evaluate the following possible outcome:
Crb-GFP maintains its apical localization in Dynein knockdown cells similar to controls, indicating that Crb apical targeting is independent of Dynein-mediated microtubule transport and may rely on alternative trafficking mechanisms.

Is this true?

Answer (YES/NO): NO